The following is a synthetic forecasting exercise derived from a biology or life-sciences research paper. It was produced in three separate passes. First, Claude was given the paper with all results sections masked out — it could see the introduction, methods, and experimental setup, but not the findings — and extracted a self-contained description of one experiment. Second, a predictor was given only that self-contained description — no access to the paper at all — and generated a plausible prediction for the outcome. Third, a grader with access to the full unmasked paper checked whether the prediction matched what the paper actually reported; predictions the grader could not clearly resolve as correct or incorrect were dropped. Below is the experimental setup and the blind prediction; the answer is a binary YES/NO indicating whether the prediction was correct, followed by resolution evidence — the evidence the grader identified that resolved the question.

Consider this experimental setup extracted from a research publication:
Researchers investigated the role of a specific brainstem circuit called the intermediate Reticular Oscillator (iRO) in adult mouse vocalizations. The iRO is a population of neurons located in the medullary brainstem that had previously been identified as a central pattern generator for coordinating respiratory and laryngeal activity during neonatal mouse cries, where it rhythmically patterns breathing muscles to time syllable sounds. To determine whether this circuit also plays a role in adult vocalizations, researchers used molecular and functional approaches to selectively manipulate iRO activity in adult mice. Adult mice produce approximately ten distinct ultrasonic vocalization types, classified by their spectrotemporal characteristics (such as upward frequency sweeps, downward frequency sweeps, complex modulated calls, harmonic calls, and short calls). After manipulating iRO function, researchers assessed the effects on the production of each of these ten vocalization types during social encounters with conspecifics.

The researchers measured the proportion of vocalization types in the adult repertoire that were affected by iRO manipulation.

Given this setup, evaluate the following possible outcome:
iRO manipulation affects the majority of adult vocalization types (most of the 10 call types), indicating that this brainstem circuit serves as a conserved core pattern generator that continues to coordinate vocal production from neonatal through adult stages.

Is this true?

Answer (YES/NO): YES